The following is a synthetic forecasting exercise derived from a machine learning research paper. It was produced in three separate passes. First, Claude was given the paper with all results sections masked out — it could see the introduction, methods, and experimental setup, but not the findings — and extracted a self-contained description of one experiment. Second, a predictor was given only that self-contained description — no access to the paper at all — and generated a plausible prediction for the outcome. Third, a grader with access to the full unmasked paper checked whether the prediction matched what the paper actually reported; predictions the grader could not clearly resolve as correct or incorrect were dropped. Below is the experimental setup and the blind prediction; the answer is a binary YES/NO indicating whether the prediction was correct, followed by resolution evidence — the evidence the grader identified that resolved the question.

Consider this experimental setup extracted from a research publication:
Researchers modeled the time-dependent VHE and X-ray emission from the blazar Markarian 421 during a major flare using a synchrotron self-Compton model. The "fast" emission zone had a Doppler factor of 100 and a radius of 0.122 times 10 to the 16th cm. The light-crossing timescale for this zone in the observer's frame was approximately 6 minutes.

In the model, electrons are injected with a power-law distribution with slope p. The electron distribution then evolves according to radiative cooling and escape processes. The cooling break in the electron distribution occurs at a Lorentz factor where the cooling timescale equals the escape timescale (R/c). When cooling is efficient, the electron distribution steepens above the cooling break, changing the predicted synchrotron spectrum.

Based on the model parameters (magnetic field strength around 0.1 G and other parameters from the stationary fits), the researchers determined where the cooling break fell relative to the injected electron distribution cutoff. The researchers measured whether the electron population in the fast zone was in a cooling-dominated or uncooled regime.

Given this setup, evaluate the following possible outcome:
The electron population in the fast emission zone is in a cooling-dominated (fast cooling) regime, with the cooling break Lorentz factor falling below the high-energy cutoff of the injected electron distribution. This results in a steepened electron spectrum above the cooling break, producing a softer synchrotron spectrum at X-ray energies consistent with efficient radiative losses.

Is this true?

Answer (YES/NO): NO